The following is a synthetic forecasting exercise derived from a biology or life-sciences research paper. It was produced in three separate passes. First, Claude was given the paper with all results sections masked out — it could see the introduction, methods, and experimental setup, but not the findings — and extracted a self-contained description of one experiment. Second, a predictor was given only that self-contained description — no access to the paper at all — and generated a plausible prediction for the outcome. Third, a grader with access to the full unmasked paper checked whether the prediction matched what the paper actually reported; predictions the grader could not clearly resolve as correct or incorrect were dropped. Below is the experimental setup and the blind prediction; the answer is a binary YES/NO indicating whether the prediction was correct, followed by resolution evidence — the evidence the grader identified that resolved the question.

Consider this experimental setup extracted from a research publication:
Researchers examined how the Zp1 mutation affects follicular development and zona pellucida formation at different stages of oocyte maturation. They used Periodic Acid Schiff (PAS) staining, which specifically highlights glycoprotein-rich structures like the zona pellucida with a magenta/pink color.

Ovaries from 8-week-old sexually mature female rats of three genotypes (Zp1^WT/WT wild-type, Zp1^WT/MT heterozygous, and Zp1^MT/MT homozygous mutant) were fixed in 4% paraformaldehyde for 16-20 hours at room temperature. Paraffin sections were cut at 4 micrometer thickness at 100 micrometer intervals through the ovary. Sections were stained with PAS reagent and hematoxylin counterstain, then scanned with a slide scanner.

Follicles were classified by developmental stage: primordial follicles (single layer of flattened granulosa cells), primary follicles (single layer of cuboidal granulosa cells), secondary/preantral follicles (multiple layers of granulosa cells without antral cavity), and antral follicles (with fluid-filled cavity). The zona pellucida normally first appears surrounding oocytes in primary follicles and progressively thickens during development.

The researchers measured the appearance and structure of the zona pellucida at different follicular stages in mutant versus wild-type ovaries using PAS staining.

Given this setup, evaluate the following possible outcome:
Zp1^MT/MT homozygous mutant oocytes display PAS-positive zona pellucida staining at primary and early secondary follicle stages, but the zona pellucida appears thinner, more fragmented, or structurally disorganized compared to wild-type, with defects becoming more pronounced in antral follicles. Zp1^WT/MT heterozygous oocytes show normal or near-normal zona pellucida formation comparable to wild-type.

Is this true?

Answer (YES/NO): NO